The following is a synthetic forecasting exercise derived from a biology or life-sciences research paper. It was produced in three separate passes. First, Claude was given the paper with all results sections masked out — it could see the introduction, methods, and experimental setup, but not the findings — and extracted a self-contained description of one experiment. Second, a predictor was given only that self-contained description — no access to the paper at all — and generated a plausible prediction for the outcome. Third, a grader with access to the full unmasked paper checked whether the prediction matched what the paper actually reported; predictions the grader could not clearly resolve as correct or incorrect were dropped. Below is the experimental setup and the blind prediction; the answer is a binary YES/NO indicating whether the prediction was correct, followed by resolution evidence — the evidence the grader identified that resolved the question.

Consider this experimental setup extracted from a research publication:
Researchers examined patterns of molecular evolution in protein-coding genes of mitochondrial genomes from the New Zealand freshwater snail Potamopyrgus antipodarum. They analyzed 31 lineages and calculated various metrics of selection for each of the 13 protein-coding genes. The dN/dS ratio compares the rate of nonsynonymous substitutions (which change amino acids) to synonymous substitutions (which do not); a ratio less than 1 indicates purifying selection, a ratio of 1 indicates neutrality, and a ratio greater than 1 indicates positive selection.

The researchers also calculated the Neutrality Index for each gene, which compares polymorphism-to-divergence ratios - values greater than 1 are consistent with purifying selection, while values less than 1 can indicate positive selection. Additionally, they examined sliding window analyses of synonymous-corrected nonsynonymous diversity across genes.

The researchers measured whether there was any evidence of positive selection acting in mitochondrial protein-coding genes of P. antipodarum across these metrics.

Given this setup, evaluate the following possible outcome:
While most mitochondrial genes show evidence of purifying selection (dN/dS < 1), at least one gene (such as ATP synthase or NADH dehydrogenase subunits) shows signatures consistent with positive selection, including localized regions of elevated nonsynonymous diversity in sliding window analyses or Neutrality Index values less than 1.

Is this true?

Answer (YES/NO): NO